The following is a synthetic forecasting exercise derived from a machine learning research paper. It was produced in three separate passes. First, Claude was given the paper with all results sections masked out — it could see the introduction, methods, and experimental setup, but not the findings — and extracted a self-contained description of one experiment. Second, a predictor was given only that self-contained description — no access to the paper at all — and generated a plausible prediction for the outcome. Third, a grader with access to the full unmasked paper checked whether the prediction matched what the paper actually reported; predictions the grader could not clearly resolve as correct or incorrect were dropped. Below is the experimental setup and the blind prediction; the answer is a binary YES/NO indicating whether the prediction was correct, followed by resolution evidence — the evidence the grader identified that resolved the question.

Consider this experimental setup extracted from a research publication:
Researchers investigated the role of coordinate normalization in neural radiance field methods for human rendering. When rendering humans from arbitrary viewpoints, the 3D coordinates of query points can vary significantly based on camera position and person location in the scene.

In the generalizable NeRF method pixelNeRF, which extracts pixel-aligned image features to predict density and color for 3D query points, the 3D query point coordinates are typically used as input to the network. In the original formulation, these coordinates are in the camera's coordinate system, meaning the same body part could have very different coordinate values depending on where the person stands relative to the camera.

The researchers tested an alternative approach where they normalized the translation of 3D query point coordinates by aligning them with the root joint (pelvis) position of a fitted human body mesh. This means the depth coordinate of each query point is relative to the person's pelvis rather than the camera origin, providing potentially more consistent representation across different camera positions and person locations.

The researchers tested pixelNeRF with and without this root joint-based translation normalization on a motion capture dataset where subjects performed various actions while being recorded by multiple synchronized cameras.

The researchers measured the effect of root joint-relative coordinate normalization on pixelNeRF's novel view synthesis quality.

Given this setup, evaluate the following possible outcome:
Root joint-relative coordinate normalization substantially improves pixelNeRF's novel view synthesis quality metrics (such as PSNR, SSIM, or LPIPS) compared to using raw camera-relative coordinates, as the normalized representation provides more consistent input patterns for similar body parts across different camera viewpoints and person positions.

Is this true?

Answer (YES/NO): YES